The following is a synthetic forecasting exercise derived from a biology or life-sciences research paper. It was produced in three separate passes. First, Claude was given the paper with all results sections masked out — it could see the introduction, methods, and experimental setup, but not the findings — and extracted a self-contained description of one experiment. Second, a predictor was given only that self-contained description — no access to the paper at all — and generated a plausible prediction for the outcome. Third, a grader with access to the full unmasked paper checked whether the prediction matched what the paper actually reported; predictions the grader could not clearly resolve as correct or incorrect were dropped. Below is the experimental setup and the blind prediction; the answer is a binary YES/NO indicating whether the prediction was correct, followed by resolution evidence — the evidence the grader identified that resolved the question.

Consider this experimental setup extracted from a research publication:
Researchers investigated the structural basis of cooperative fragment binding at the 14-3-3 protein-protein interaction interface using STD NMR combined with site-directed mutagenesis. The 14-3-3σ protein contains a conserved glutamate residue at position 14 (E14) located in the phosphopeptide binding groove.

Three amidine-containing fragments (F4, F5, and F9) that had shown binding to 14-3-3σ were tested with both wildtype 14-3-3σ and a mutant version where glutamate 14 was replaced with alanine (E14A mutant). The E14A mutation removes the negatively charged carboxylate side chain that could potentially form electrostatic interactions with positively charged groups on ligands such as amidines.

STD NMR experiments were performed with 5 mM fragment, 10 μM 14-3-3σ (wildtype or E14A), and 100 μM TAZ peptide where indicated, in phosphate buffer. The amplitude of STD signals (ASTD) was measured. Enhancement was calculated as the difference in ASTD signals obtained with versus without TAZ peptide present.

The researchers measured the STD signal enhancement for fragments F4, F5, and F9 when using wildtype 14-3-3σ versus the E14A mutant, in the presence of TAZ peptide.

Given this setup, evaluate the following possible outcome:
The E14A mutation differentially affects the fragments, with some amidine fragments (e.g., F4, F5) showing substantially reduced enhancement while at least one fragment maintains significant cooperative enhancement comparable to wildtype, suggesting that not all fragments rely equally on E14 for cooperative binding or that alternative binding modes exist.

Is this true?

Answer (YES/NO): NO